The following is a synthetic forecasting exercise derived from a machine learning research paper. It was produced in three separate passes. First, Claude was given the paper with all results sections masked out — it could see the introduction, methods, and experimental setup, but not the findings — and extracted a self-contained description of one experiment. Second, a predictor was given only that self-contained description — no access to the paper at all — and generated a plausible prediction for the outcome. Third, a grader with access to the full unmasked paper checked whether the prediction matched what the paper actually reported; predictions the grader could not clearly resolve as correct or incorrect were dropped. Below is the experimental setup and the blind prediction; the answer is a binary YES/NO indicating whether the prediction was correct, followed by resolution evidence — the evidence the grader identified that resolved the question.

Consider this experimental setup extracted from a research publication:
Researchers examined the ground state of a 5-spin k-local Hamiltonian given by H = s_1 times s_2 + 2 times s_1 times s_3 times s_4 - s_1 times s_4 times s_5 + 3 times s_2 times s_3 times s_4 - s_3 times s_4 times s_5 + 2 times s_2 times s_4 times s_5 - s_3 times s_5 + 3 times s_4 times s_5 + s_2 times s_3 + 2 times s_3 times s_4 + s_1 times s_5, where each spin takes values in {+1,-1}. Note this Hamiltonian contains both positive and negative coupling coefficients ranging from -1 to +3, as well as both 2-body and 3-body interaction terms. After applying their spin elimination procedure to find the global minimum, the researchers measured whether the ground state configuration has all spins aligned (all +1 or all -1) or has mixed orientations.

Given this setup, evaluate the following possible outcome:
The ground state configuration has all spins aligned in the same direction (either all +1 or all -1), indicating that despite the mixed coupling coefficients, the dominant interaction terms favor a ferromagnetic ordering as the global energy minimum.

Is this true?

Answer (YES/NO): NO